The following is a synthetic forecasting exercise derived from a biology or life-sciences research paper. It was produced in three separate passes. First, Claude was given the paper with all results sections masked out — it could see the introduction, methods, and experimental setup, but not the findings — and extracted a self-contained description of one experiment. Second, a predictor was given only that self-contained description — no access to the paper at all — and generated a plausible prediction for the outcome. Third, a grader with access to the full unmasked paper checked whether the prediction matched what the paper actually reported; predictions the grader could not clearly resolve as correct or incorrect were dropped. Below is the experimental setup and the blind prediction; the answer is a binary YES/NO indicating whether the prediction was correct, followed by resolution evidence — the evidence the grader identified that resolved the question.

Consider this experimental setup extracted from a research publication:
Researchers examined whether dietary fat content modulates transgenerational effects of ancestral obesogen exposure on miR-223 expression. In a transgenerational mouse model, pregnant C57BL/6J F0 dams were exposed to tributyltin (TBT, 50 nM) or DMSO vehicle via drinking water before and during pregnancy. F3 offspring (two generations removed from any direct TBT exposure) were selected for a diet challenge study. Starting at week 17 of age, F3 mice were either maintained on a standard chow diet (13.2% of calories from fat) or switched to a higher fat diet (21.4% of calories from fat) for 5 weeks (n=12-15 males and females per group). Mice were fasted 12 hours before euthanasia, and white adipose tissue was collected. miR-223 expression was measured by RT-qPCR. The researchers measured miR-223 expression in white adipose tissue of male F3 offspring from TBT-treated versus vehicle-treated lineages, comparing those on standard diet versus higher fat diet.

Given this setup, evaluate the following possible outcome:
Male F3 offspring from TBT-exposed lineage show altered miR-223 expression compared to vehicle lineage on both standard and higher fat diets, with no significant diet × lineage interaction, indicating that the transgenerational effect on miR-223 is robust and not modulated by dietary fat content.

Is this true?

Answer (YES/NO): NO